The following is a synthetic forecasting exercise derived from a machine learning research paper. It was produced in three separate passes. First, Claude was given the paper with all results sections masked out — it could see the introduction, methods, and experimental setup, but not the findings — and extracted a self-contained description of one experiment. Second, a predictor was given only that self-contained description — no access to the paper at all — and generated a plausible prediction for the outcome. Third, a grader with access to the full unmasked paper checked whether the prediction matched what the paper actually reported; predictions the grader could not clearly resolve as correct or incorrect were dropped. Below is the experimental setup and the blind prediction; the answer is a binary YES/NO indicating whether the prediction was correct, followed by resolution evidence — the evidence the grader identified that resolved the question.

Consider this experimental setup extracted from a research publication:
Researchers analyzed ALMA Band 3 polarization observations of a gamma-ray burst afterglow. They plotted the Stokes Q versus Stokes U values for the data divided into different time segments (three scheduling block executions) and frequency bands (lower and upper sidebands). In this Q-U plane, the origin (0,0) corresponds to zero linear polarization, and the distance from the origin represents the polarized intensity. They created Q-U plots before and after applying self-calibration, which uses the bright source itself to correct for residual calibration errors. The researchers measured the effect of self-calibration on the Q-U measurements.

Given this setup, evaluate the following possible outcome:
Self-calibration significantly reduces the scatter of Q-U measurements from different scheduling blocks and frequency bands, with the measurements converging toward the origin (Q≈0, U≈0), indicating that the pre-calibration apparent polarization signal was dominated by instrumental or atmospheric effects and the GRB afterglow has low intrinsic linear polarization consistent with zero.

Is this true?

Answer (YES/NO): YES